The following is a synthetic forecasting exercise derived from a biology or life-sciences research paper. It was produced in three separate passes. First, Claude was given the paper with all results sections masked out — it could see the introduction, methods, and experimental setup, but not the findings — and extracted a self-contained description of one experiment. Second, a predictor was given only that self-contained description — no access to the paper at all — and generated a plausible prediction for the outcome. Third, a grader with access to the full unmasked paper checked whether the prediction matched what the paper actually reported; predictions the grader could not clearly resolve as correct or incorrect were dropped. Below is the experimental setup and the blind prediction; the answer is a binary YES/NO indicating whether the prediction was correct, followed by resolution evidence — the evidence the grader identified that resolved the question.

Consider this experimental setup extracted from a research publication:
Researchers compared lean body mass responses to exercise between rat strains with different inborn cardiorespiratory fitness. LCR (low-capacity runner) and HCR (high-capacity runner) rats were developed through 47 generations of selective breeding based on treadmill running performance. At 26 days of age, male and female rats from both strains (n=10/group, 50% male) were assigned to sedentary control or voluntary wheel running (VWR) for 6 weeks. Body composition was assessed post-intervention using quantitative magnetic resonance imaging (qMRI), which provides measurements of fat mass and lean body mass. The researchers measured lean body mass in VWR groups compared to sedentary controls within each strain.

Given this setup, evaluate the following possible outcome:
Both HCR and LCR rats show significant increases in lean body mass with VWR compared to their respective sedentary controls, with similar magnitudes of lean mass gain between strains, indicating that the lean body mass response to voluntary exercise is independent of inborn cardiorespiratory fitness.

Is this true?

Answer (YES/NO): NO